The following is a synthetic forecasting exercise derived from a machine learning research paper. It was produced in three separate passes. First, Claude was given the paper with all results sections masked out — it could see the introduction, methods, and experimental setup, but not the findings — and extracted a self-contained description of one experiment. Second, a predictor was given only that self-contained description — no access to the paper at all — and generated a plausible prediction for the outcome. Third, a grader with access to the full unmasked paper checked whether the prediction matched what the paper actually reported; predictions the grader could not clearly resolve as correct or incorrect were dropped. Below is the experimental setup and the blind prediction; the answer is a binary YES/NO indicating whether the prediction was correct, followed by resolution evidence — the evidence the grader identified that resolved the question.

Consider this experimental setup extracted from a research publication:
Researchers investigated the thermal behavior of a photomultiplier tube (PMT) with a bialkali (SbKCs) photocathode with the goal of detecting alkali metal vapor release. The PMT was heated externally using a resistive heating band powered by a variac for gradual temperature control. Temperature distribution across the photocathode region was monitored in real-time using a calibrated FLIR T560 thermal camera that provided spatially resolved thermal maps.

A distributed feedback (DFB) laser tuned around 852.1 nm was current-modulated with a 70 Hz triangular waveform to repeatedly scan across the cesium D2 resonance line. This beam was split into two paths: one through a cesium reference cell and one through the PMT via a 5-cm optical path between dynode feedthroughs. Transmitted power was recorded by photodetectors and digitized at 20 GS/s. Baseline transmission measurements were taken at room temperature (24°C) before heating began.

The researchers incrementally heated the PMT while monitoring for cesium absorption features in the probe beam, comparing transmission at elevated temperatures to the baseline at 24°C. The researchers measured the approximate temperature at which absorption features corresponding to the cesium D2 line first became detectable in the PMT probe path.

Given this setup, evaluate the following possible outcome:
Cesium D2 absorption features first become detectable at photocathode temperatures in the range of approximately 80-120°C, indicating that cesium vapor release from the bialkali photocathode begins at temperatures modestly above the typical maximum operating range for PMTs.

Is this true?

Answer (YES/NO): NO